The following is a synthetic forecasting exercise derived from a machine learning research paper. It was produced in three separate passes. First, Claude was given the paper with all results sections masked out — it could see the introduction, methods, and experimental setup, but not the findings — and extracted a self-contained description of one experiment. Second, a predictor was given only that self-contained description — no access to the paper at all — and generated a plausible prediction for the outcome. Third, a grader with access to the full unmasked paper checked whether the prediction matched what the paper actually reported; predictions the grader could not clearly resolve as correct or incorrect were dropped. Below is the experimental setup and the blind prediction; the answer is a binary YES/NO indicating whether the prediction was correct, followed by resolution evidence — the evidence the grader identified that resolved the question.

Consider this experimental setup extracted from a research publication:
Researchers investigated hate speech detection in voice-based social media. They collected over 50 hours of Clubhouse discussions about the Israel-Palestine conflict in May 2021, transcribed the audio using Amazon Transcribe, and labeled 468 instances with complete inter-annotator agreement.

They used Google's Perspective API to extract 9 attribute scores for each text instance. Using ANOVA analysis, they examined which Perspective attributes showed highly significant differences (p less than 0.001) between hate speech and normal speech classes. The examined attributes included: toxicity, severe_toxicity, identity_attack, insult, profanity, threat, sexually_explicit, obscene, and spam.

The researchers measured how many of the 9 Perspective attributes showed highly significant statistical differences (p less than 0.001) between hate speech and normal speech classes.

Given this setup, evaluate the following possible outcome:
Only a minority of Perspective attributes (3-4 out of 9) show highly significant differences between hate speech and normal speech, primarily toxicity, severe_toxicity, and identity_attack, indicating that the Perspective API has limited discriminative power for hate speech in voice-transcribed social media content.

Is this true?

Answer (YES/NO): NO